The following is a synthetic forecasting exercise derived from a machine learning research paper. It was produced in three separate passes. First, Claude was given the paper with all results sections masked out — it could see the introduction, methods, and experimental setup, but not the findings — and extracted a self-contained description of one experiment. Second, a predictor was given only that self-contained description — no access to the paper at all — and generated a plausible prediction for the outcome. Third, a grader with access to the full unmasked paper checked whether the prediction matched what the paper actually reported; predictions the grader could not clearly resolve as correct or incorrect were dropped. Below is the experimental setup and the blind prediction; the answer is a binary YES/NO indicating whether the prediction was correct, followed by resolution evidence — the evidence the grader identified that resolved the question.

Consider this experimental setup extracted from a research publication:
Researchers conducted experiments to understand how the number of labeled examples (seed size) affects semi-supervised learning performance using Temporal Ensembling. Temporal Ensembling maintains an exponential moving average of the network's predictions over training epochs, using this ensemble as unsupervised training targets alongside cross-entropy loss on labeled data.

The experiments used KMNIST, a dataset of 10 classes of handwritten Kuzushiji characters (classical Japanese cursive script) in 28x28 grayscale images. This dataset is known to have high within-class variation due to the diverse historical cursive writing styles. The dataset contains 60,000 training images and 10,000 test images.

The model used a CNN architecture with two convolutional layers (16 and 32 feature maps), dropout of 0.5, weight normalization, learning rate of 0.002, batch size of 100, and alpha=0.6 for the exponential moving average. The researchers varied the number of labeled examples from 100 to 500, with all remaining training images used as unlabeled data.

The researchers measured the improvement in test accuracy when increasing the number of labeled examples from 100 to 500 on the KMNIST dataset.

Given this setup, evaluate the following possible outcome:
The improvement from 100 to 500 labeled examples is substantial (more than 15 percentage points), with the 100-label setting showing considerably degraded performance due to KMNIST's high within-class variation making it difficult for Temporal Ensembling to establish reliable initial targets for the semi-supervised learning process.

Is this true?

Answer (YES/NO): NO